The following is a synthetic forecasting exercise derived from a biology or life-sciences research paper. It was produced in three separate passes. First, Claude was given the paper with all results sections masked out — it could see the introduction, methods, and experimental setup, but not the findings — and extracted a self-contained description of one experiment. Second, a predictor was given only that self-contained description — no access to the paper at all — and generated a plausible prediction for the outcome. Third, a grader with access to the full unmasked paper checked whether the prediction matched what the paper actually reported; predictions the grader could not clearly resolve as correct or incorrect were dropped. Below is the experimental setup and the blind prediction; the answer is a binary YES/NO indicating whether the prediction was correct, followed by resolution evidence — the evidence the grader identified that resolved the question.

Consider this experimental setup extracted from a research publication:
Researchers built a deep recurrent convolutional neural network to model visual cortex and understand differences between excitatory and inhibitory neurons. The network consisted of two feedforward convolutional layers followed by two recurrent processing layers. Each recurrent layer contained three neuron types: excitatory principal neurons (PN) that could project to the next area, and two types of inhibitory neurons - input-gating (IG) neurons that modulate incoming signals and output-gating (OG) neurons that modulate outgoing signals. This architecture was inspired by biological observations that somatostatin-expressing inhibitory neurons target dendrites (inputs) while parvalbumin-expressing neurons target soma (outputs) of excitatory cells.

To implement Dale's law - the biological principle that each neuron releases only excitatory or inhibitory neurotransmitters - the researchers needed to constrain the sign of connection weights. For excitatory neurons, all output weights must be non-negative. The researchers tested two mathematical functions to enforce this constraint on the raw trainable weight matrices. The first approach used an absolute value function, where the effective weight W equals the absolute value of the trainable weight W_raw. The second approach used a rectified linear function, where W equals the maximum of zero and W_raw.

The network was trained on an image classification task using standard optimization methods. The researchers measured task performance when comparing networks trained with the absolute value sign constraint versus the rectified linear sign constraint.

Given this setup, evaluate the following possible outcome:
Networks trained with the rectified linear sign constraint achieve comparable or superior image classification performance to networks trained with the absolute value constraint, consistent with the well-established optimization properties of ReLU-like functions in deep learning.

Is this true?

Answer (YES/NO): NO